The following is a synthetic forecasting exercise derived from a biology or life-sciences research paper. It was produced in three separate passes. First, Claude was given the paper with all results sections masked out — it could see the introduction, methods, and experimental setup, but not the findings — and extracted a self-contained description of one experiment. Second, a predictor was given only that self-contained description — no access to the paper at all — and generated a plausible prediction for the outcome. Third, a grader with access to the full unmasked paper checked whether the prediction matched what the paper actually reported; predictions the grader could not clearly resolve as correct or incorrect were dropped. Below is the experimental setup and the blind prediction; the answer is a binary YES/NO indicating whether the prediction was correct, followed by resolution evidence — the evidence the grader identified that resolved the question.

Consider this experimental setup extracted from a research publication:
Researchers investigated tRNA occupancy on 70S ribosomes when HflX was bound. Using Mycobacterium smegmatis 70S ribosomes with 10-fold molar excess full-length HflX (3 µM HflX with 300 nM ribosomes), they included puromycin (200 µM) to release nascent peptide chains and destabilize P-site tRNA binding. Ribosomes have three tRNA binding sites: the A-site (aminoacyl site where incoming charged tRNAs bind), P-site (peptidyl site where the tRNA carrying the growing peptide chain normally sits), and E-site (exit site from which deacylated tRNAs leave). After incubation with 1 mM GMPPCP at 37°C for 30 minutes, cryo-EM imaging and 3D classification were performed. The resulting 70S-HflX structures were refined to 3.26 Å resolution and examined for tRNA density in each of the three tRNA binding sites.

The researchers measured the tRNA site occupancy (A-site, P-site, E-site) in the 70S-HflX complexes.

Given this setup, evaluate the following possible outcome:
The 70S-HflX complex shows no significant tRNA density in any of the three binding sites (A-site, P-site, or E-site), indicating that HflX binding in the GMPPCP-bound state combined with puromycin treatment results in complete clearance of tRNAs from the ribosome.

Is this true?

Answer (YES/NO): NO